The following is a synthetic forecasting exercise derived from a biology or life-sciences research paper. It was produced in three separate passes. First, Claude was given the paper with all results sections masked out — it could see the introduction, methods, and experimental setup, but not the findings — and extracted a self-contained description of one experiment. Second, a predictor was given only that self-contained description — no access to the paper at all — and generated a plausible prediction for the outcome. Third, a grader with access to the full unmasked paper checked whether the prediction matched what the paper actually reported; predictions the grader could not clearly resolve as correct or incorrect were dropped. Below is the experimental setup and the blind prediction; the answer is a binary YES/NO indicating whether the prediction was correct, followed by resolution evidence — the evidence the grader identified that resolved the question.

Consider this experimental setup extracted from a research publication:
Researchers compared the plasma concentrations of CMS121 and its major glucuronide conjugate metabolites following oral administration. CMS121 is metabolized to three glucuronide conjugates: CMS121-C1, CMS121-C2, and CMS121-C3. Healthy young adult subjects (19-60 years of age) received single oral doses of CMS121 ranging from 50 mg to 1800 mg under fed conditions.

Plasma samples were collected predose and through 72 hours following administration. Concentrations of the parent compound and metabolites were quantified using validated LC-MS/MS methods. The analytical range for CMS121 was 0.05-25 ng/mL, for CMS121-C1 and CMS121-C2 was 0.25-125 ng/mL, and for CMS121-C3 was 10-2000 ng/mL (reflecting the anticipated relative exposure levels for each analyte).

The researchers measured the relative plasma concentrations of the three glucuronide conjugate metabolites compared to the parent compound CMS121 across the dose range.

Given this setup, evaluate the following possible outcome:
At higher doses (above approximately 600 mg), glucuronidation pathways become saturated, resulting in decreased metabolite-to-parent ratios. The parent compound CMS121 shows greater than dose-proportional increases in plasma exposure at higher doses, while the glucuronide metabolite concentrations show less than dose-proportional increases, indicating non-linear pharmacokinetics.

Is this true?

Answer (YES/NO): NO